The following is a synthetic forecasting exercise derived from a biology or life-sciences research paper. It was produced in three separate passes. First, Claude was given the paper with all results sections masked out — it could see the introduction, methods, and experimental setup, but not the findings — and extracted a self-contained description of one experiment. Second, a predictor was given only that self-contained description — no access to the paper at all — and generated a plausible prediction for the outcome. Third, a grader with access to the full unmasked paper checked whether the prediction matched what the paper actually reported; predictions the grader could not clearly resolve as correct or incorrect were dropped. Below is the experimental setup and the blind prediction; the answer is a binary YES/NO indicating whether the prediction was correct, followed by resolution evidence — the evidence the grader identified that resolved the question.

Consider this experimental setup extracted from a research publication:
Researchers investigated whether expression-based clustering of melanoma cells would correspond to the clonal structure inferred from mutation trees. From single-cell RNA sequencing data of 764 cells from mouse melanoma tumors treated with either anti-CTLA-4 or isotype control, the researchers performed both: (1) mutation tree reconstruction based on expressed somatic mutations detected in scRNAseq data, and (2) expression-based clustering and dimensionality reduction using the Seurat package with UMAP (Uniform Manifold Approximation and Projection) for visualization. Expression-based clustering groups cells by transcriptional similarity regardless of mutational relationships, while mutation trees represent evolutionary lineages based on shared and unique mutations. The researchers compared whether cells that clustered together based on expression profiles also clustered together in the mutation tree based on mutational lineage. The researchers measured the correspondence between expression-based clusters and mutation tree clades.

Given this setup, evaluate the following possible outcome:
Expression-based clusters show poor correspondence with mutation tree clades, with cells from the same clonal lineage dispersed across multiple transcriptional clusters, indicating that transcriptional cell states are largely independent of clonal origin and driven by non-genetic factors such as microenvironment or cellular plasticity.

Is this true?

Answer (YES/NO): NO